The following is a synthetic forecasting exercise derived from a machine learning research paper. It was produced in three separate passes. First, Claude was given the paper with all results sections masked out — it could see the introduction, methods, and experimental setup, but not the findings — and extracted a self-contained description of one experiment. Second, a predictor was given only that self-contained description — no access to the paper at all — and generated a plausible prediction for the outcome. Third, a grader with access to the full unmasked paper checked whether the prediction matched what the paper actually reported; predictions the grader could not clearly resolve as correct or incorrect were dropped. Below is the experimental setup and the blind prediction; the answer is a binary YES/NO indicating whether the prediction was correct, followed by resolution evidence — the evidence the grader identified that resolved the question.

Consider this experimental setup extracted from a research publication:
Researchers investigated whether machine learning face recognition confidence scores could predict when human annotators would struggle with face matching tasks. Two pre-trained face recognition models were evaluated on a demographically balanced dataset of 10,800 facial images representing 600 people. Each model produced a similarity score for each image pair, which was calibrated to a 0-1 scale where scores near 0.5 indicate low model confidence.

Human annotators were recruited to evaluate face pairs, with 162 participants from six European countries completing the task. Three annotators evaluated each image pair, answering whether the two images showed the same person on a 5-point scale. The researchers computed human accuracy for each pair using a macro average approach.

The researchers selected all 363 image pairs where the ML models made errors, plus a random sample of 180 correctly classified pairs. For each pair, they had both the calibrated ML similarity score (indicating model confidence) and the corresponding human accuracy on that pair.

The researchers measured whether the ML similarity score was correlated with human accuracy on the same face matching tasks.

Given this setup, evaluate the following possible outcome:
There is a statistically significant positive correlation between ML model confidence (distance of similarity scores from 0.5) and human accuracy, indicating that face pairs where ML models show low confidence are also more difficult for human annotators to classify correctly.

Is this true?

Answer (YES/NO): YES